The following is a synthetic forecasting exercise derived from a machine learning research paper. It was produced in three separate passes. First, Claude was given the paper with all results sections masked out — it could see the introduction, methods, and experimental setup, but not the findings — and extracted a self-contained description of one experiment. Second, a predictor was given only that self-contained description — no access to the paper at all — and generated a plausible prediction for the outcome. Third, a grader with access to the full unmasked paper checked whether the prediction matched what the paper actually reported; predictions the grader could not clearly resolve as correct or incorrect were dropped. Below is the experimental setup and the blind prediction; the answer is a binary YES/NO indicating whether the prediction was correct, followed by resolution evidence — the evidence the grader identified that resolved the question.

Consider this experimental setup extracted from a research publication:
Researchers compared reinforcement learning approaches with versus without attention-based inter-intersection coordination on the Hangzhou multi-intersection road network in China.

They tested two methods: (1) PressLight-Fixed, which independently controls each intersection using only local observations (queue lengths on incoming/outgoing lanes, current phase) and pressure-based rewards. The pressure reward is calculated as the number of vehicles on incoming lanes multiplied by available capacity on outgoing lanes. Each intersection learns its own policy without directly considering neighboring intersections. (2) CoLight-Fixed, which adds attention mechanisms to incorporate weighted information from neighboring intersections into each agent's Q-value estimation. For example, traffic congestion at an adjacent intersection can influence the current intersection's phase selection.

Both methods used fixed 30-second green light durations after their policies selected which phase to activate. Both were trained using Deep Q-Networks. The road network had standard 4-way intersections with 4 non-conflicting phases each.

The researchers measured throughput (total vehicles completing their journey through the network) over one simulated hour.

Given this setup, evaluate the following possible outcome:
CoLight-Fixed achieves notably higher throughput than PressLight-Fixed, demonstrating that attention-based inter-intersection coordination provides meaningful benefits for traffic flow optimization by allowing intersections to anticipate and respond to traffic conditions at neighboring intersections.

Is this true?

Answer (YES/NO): NO